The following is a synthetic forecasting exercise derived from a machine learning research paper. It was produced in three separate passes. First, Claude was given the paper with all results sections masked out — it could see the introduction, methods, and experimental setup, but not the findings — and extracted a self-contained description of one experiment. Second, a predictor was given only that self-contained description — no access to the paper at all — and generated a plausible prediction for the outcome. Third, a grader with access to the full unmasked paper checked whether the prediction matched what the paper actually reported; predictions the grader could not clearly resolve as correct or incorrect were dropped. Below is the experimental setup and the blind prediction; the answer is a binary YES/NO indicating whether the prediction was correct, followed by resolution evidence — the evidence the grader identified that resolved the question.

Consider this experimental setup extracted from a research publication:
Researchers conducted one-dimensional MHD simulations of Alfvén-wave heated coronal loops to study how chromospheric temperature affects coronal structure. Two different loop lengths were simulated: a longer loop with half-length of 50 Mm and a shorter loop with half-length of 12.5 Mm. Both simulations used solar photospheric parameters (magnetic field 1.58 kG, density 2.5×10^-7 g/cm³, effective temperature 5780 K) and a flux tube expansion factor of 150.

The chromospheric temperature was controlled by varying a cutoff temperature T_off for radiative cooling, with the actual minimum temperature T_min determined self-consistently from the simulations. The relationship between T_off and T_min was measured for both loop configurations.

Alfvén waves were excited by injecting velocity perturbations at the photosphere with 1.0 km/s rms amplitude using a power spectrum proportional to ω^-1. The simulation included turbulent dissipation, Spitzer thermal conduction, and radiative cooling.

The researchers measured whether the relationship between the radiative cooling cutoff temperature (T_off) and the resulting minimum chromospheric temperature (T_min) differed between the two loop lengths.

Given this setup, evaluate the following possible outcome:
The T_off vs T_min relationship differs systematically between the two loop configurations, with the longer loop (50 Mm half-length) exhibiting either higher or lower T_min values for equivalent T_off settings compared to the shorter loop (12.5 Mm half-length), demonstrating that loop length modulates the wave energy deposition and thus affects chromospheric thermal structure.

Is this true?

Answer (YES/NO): NO